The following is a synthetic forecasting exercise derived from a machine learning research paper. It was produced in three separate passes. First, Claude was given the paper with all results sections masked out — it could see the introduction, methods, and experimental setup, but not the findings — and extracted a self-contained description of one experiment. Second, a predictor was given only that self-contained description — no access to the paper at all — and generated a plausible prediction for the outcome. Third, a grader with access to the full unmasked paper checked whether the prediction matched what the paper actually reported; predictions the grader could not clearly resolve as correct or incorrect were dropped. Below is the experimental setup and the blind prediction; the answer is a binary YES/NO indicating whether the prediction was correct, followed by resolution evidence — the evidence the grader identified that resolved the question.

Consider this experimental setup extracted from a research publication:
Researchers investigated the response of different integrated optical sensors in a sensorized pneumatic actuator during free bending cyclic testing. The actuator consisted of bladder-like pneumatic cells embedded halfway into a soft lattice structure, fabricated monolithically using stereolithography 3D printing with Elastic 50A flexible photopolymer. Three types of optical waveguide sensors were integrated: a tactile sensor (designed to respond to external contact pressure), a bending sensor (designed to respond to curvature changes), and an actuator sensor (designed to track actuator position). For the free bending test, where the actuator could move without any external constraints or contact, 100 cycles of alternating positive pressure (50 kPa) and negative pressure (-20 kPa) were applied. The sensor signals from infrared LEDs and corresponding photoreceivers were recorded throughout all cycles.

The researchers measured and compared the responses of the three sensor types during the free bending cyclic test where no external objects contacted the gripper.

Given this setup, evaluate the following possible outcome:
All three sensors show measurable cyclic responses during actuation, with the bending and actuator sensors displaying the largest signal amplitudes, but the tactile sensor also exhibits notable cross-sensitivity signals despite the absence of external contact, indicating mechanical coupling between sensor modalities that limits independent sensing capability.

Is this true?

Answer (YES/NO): NO